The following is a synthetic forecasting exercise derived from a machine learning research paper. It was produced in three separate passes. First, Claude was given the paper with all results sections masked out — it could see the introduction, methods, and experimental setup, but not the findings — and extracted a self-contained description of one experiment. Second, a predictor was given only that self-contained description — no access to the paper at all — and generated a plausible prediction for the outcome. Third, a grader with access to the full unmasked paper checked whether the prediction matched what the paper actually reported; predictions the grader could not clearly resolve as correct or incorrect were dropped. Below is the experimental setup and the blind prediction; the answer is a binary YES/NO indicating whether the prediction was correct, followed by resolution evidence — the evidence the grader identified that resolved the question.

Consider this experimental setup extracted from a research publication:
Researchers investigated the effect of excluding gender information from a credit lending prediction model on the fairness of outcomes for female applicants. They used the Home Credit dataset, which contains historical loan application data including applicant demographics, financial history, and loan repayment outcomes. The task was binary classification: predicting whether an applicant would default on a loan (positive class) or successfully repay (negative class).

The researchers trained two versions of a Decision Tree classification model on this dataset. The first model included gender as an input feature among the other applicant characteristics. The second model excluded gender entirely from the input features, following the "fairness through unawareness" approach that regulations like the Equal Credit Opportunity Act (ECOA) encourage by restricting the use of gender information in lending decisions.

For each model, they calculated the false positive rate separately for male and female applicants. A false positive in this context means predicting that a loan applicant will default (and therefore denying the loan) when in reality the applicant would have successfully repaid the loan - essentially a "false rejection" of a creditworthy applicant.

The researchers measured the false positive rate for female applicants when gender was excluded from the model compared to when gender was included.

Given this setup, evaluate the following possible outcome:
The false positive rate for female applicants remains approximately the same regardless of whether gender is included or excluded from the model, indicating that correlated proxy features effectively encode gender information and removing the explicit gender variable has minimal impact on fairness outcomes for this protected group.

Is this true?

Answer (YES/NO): NO